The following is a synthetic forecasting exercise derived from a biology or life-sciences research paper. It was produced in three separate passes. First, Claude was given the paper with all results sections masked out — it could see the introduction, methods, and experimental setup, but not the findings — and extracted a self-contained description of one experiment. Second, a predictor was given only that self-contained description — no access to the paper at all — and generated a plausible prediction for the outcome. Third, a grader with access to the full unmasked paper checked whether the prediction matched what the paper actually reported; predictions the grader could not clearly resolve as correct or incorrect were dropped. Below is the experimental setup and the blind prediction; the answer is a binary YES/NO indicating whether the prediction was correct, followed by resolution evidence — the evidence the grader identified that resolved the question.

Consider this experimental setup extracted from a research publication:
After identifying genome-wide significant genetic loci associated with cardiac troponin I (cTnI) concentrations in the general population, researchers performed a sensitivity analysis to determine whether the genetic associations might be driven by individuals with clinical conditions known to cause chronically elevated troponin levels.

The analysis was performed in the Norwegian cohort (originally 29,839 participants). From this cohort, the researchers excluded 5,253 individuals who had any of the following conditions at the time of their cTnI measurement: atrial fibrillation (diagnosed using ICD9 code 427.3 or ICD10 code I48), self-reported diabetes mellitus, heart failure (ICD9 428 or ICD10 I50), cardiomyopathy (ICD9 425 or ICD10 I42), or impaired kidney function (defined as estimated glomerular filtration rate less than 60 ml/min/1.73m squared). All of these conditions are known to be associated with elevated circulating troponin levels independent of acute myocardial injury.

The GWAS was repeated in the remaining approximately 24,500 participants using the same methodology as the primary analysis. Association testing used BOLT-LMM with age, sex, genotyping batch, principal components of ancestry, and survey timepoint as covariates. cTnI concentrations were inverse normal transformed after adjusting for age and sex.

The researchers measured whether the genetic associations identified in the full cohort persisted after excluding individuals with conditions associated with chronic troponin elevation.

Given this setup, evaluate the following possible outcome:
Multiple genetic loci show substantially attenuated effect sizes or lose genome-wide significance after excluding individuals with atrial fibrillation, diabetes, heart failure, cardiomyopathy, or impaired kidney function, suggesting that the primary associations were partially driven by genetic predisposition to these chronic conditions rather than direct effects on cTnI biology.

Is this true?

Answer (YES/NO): NO